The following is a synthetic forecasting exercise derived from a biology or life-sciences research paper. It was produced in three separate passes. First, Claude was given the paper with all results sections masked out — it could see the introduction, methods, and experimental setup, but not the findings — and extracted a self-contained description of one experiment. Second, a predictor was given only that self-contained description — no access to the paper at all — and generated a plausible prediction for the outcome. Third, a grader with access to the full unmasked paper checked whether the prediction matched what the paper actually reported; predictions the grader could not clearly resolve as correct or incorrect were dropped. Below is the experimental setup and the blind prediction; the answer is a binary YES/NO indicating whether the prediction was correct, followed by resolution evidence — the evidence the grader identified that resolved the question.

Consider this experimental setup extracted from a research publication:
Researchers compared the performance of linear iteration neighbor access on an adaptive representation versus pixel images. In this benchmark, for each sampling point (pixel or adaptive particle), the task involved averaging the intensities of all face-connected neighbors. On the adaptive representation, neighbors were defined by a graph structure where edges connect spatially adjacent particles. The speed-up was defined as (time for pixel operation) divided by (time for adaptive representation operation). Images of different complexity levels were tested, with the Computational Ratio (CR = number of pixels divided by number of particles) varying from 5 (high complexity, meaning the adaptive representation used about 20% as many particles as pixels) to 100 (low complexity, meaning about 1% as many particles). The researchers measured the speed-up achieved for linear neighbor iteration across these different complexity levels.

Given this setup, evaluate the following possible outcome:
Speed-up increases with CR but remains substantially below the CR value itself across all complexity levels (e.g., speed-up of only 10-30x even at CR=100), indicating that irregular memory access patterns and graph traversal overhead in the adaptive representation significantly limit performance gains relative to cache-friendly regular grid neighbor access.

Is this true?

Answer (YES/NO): NO